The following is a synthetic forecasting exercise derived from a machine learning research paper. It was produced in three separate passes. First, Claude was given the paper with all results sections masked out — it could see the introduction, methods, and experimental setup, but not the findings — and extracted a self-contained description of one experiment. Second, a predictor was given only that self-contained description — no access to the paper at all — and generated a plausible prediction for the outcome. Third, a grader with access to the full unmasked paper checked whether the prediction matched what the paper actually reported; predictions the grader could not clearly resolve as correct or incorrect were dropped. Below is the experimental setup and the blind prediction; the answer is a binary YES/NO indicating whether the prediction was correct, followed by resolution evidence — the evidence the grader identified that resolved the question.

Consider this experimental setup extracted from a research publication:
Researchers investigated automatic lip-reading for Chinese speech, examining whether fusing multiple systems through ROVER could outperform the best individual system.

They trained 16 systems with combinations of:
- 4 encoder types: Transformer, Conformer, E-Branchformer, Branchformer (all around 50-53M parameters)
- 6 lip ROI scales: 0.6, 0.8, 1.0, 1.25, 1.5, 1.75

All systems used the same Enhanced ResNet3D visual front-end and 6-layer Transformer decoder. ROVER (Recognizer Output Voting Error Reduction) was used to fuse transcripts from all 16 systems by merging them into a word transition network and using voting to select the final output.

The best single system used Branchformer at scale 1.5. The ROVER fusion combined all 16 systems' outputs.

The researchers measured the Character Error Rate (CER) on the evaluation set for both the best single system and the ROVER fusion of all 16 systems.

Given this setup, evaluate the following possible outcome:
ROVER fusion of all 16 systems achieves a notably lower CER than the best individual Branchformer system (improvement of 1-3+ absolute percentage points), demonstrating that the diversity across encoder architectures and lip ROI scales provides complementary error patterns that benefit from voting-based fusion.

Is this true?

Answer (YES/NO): YES